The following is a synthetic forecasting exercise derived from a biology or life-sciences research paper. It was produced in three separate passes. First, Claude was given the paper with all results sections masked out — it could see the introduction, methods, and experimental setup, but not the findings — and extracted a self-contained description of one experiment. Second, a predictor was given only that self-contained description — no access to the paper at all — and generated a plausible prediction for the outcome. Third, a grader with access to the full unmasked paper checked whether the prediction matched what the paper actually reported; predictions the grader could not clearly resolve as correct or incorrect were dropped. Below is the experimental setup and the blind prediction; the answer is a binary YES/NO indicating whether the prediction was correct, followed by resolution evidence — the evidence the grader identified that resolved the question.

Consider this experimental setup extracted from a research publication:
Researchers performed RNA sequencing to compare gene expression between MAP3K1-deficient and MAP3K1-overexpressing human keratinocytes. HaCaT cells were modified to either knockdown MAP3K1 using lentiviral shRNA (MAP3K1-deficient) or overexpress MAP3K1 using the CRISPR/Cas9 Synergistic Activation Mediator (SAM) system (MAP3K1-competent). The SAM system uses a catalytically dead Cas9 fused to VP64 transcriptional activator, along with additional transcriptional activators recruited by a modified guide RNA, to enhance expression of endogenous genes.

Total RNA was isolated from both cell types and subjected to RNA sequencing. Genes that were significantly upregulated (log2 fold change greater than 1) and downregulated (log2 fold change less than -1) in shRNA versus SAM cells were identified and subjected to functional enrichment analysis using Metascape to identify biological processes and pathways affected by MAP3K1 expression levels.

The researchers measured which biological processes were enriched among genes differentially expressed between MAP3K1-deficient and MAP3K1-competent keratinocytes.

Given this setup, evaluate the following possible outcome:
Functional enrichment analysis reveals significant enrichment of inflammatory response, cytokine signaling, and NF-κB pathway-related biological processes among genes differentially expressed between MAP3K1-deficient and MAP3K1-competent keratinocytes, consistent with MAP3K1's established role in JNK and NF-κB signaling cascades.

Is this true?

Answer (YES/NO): NO